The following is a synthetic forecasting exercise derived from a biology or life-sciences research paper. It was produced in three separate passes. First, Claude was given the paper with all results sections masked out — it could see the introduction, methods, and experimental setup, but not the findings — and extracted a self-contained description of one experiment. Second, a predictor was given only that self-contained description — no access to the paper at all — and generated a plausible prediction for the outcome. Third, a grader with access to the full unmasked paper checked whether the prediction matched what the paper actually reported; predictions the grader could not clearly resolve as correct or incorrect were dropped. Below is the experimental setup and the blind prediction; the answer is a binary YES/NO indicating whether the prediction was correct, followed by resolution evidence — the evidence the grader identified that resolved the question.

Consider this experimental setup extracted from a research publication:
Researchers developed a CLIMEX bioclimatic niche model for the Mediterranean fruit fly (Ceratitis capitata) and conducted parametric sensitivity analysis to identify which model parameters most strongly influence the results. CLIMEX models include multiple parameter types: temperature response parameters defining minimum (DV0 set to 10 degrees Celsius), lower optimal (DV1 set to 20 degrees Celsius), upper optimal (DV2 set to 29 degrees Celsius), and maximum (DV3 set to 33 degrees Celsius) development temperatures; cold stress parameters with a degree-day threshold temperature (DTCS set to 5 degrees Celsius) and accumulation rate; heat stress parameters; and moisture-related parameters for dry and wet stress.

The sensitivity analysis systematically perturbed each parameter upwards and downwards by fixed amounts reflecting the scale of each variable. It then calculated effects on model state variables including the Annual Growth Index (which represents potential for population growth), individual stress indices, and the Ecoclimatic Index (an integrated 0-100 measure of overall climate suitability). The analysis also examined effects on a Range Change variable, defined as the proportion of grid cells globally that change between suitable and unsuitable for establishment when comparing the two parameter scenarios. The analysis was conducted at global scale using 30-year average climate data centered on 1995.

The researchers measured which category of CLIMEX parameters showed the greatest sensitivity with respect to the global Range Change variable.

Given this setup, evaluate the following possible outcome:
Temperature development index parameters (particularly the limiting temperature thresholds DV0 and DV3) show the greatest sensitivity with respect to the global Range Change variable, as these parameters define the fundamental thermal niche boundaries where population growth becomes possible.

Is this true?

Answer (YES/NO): NO